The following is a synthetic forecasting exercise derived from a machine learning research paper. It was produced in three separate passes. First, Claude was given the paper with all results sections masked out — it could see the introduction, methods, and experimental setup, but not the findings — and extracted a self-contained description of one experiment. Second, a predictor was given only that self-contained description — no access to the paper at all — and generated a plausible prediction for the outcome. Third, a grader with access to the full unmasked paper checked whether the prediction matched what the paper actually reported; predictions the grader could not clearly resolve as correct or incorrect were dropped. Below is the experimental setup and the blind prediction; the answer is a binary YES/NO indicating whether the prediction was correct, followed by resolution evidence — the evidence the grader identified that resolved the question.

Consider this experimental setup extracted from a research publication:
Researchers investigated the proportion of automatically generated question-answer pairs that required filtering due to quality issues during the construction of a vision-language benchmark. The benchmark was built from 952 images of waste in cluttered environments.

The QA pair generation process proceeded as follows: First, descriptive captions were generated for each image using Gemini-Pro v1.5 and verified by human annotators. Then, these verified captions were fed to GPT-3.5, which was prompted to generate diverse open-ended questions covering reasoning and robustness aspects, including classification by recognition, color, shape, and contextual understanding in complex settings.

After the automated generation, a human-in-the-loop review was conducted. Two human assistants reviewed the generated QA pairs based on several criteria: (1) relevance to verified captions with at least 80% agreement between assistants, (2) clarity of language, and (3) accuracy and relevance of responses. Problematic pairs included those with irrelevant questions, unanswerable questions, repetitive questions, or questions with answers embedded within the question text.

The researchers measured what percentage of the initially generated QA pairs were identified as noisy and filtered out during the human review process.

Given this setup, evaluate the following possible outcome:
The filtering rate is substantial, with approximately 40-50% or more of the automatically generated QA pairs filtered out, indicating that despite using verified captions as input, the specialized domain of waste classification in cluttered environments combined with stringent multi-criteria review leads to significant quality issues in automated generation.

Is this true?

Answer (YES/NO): NO